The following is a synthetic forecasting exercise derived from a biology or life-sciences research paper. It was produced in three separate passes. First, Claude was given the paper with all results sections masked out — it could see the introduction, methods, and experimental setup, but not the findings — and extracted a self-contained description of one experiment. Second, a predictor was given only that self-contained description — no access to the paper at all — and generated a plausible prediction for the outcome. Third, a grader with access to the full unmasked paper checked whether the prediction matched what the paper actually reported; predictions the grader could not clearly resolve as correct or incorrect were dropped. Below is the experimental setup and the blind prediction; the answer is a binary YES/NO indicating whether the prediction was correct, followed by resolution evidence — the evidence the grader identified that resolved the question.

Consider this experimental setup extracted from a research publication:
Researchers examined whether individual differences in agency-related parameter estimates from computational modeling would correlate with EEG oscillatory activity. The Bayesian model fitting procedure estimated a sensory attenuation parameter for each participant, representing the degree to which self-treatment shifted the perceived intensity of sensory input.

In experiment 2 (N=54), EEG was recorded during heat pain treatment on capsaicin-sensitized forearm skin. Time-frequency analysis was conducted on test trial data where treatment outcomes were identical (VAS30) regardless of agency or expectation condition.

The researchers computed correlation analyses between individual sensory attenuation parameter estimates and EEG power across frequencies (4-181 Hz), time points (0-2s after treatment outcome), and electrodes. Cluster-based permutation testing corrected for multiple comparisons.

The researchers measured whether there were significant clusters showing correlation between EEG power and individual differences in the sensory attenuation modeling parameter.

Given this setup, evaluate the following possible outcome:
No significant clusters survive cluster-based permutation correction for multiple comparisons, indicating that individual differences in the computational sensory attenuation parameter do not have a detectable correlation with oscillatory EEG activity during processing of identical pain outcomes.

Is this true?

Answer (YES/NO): YES